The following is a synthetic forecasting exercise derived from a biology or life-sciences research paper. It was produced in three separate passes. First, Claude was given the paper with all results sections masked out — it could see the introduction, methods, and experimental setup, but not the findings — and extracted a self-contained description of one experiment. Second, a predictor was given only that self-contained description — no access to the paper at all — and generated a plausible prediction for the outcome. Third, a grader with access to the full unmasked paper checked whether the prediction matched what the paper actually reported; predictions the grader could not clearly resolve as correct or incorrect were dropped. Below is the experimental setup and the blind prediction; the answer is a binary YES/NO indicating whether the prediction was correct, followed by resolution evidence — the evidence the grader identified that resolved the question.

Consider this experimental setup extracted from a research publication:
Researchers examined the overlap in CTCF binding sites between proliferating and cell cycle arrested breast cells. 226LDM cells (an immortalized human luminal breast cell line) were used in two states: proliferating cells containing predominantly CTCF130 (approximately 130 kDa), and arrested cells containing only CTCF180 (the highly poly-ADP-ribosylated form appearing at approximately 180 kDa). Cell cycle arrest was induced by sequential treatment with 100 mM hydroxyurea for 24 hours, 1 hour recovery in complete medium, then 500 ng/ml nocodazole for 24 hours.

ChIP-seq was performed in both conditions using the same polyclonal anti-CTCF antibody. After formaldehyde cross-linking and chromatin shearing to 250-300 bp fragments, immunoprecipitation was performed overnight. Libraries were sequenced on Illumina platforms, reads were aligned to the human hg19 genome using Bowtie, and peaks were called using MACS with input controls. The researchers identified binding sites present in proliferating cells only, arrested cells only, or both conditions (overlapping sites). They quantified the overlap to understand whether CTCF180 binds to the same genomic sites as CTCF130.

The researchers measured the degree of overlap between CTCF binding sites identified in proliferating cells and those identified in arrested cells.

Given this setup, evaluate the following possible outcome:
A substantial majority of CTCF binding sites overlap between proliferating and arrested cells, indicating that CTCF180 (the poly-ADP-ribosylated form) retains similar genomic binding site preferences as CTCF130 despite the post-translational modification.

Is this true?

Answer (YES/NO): NO